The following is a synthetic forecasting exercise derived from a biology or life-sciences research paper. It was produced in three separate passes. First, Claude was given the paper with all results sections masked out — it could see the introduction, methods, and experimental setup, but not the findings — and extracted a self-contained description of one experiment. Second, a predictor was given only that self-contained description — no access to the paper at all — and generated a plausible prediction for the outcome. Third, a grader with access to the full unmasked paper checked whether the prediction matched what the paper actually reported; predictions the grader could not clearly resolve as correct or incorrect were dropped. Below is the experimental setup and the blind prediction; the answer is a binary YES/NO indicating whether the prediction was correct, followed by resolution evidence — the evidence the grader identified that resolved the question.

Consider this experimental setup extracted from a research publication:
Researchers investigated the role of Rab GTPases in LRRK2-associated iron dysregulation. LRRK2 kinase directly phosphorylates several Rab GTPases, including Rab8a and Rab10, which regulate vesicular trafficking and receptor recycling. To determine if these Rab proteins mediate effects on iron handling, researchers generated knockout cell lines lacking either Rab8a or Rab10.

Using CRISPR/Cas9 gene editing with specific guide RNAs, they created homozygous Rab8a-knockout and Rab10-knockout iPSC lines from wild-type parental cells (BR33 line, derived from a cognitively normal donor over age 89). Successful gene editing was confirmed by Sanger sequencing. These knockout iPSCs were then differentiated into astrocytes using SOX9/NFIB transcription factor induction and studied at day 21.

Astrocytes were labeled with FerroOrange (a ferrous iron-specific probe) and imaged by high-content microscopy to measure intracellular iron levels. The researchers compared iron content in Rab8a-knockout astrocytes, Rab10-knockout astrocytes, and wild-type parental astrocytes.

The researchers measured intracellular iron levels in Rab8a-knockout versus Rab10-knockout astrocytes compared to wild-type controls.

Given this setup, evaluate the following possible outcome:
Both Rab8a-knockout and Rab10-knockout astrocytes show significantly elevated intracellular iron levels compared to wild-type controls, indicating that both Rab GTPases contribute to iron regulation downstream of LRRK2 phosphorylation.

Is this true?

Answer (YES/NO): NO